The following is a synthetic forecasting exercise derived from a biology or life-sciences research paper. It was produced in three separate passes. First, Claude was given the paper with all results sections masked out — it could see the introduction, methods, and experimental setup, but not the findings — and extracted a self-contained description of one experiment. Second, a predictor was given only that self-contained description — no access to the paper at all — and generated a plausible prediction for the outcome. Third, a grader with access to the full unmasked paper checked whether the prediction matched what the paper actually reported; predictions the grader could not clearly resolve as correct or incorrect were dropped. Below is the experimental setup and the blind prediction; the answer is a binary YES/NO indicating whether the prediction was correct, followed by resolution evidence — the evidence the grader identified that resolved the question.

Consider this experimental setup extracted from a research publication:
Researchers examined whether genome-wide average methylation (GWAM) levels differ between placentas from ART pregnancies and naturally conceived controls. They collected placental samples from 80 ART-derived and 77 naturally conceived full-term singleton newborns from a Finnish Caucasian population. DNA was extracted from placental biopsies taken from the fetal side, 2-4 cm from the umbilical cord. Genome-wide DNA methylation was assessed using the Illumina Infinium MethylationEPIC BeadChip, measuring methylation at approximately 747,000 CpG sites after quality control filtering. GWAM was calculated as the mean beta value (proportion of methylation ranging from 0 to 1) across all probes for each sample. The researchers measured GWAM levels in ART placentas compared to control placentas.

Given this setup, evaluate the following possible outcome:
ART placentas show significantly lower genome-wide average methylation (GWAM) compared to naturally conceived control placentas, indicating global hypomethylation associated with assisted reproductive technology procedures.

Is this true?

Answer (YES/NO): NO